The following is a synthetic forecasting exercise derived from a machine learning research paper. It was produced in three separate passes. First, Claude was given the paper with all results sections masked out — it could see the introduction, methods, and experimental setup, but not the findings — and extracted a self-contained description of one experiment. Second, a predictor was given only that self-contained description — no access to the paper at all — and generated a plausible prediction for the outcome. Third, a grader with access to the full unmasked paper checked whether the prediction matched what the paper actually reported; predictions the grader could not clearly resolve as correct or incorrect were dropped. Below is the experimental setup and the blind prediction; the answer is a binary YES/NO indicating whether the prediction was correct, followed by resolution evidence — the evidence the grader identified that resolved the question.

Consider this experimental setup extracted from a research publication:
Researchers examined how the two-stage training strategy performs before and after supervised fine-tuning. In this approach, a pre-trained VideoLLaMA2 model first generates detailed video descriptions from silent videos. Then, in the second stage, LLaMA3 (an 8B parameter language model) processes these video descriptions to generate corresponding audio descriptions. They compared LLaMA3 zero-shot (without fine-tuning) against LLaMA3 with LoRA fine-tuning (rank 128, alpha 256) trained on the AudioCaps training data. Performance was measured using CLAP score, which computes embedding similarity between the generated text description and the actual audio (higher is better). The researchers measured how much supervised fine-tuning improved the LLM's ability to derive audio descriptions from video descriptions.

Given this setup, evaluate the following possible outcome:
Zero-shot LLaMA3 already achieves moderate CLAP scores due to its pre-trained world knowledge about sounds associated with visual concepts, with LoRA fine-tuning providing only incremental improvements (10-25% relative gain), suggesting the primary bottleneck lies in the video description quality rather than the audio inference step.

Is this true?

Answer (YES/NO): NO